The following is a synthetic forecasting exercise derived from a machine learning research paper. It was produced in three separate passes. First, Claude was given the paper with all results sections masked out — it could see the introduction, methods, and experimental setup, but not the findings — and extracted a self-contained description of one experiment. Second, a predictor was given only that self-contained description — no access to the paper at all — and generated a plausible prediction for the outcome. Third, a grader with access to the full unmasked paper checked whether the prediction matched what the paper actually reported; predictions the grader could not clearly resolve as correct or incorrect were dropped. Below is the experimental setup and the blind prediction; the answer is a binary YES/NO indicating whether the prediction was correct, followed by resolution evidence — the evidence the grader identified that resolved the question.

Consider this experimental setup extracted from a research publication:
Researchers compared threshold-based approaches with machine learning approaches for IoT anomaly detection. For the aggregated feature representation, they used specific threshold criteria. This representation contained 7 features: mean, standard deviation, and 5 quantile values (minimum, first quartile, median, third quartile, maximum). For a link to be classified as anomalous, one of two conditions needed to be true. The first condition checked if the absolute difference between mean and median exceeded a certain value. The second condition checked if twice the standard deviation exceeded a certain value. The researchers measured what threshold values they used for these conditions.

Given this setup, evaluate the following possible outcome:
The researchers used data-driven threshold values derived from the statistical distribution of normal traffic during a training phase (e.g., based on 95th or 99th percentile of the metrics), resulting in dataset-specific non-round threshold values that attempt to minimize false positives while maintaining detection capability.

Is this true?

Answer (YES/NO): NO